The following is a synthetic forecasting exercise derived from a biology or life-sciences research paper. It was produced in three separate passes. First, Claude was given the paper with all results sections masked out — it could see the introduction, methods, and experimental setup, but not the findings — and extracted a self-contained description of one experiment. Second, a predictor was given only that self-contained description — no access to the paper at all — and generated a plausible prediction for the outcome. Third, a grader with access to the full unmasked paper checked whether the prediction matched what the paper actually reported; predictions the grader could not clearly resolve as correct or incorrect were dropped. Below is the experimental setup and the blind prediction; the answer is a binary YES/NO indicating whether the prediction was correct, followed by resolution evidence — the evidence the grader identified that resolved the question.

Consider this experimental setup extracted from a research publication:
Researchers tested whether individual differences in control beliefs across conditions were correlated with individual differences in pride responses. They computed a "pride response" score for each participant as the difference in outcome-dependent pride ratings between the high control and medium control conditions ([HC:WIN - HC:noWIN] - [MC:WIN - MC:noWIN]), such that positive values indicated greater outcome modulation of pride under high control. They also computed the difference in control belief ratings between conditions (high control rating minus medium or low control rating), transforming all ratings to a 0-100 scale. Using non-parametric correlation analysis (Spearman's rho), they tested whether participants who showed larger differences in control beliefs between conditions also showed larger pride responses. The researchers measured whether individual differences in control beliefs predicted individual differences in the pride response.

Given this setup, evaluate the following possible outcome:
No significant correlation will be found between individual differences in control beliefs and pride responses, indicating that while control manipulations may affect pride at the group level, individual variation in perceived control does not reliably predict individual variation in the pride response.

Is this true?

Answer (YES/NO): NO